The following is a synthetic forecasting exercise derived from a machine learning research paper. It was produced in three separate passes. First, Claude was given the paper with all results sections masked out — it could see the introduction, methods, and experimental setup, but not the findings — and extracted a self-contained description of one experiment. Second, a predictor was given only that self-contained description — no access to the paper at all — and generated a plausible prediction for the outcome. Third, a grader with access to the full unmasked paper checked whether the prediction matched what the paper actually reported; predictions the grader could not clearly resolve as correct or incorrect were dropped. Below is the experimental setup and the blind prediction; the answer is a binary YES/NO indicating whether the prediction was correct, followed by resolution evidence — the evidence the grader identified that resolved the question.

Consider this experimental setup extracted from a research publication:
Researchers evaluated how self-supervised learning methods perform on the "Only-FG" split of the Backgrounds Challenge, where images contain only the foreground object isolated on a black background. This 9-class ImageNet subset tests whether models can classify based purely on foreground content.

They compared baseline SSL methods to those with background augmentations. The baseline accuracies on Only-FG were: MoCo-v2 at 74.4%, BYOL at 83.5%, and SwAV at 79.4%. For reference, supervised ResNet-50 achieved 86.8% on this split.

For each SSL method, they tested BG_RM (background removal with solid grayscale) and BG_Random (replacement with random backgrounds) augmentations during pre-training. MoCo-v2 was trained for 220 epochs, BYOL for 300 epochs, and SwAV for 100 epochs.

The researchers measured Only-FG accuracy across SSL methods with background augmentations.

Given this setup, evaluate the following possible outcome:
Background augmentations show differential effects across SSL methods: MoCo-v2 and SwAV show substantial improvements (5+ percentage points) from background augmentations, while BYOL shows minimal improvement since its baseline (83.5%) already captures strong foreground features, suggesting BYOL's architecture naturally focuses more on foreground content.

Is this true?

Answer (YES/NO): NO